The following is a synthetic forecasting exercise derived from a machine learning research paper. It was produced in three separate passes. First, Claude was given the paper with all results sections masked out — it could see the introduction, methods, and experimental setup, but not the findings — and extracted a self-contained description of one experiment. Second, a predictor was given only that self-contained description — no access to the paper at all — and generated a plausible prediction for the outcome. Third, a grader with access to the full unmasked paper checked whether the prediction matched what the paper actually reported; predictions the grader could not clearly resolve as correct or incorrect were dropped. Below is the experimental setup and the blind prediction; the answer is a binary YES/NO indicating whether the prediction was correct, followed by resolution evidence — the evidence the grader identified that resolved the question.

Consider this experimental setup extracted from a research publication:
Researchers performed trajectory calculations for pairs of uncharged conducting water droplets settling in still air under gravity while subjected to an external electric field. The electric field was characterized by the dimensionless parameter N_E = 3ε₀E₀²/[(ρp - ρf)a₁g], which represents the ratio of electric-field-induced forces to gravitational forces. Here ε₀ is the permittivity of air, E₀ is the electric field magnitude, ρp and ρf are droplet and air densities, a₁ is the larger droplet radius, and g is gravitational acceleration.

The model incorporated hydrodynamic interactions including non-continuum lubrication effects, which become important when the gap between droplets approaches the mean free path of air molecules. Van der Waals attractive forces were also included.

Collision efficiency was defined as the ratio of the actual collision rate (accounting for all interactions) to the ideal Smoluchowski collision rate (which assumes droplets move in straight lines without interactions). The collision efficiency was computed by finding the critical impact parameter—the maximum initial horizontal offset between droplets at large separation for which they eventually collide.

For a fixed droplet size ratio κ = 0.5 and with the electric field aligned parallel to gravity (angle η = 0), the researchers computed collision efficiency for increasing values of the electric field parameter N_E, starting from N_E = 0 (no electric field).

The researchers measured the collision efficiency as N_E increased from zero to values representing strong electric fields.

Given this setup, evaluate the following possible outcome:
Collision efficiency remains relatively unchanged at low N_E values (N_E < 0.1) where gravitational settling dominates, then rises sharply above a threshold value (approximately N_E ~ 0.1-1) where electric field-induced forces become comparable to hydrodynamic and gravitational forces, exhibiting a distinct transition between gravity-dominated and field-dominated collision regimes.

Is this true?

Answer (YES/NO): NO